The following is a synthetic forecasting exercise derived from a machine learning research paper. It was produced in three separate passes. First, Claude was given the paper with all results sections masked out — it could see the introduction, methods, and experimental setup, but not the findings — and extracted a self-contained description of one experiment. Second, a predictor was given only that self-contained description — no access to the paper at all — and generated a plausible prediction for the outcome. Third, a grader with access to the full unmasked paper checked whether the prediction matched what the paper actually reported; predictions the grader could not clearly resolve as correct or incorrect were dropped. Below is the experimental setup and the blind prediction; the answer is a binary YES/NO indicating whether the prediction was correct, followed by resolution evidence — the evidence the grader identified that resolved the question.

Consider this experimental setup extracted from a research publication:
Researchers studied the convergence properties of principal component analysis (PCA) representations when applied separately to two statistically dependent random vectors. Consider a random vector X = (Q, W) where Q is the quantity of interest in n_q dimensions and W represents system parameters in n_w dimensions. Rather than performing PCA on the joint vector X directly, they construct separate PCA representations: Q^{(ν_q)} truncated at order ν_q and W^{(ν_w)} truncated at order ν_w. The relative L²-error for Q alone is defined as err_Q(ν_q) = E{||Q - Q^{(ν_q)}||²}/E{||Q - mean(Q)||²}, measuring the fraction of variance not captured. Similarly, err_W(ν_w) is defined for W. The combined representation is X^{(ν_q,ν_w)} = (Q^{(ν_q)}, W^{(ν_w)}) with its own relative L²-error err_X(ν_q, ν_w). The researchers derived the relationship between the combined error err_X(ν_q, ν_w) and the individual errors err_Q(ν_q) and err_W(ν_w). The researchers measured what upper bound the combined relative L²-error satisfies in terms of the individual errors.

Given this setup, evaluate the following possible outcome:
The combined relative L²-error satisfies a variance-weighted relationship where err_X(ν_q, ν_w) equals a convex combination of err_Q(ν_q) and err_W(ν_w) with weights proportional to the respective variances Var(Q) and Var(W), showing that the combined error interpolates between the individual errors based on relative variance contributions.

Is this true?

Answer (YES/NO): NO